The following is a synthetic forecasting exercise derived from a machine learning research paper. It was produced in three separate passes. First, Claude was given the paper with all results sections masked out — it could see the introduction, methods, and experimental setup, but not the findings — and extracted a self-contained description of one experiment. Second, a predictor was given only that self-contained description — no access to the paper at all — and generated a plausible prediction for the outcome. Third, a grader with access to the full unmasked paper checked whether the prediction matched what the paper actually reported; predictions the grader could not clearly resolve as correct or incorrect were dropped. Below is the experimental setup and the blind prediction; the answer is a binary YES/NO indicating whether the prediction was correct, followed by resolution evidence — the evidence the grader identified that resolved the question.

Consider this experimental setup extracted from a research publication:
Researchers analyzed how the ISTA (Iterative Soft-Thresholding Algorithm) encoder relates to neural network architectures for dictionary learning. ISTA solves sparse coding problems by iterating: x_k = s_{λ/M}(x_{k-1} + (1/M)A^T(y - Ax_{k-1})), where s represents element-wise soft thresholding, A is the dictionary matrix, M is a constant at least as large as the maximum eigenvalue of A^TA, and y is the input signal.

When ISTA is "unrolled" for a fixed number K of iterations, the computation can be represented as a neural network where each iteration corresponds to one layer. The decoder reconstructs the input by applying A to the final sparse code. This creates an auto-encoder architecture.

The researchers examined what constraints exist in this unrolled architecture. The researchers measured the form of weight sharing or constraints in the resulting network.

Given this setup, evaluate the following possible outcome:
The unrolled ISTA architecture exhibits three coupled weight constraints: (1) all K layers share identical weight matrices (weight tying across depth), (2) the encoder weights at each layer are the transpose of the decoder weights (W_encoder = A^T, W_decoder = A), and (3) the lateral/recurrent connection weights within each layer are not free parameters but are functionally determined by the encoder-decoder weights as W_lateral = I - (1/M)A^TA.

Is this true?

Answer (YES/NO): NO